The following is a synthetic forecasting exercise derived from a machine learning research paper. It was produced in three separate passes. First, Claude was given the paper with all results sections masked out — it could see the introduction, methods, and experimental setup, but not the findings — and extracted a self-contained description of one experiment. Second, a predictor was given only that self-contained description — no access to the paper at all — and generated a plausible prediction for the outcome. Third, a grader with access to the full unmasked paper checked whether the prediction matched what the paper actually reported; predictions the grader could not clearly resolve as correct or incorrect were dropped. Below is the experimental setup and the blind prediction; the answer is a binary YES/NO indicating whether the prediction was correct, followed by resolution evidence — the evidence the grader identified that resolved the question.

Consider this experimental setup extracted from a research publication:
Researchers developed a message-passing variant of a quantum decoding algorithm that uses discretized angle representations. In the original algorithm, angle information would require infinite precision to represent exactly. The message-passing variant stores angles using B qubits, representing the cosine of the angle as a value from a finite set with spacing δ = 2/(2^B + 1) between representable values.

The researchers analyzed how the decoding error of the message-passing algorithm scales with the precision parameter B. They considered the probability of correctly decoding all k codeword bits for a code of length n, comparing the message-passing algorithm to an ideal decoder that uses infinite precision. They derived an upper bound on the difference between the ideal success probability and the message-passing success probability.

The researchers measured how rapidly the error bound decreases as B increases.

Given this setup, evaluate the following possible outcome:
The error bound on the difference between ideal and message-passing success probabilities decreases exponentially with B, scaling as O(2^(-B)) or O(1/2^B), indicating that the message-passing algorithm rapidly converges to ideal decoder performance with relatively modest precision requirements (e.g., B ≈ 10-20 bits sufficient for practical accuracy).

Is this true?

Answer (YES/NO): NO